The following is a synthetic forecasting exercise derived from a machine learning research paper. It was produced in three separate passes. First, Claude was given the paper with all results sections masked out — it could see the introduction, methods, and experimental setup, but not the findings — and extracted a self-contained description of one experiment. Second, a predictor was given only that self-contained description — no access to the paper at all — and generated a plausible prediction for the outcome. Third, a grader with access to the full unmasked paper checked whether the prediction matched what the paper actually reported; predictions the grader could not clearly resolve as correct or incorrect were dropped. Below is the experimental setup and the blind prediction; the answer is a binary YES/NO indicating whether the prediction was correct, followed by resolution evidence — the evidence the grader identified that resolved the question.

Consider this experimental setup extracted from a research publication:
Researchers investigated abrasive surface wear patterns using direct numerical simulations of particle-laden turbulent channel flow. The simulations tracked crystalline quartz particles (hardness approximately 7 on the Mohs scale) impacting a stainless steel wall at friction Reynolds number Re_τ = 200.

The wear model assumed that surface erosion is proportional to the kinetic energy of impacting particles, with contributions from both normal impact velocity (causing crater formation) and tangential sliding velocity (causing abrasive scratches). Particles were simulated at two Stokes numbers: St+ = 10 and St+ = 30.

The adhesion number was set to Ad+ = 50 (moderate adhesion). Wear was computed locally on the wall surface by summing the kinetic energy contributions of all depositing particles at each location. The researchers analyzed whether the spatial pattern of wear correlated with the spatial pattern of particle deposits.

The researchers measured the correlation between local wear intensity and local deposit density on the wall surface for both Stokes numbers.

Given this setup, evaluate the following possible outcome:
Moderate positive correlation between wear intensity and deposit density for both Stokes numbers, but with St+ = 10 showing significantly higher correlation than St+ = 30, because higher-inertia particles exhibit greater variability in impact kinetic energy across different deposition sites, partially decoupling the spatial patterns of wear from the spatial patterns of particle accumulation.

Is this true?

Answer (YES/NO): NO